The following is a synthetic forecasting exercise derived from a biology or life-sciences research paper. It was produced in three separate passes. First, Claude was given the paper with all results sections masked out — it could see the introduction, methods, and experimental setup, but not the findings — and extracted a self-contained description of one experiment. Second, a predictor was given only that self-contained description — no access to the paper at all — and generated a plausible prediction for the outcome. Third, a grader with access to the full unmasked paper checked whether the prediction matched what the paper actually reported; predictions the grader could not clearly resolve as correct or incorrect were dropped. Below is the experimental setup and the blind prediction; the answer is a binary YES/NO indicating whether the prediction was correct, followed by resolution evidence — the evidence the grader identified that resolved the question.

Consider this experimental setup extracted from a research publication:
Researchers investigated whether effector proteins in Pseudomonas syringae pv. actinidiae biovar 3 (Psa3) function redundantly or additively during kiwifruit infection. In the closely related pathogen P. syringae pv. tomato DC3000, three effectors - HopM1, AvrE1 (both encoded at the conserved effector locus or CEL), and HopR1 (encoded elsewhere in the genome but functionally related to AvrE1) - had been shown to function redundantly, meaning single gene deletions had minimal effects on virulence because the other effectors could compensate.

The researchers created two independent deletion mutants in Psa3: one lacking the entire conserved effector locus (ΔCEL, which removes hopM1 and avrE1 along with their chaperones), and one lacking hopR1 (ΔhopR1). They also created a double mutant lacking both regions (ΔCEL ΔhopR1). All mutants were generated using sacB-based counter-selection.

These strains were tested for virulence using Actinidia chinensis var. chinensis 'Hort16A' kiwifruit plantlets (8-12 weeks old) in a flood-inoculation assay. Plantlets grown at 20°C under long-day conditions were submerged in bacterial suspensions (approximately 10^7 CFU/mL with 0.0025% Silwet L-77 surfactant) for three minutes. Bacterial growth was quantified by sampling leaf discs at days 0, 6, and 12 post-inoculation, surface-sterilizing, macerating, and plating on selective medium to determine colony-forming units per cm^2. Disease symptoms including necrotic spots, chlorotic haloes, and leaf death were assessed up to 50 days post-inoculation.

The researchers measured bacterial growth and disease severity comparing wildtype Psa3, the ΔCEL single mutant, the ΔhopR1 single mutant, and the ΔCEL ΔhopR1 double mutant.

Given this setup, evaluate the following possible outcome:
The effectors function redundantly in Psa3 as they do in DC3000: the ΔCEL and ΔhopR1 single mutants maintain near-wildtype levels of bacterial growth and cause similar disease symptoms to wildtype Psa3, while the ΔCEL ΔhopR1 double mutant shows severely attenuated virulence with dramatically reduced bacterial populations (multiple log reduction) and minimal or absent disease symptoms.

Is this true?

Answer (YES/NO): NO